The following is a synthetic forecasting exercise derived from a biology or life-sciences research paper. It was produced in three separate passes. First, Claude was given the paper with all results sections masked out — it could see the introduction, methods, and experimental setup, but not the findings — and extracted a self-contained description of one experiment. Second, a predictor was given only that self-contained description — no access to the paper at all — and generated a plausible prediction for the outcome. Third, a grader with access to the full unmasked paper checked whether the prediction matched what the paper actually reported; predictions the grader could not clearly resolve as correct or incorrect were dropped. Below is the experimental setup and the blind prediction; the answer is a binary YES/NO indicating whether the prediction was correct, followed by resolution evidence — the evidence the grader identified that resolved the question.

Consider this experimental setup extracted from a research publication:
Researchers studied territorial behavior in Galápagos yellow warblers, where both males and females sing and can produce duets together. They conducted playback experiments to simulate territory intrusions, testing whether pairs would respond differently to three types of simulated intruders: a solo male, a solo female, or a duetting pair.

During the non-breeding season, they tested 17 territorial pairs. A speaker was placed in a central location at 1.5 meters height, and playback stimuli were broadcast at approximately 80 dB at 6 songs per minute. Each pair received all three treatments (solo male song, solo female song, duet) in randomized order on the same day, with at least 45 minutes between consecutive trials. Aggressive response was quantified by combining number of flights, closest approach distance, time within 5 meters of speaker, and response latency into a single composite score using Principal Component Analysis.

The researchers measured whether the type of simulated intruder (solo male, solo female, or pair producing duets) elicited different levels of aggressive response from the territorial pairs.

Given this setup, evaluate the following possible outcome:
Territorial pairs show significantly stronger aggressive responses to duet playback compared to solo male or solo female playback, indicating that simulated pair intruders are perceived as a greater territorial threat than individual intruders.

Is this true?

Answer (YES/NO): NO